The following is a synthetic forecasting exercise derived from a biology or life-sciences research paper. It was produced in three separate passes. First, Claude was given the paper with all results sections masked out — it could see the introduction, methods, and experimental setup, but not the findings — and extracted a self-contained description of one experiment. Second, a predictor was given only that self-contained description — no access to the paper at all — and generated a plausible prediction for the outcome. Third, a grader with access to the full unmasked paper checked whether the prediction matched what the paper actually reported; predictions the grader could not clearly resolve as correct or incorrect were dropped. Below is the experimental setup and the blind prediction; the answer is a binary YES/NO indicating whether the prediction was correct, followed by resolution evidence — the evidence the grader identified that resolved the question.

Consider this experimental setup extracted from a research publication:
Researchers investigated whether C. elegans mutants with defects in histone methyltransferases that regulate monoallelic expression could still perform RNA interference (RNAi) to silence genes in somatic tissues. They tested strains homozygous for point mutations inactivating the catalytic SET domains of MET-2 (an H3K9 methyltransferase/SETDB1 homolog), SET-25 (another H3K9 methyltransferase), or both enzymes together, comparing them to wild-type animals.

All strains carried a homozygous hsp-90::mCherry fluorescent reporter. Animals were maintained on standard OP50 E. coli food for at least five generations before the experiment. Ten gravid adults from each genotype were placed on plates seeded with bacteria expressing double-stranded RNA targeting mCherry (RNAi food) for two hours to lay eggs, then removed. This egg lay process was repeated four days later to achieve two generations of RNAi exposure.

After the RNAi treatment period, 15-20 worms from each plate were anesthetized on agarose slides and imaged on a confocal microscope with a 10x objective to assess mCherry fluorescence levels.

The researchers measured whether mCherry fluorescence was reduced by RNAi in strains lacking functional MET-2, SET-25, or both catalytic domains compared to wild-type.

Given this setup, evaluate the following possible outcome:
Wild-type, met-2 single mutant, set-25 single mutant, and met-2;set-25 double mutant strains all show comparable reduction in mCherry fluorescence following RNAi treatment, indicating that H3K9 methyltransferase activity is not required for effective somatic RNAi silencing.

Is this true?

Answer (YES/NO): YES